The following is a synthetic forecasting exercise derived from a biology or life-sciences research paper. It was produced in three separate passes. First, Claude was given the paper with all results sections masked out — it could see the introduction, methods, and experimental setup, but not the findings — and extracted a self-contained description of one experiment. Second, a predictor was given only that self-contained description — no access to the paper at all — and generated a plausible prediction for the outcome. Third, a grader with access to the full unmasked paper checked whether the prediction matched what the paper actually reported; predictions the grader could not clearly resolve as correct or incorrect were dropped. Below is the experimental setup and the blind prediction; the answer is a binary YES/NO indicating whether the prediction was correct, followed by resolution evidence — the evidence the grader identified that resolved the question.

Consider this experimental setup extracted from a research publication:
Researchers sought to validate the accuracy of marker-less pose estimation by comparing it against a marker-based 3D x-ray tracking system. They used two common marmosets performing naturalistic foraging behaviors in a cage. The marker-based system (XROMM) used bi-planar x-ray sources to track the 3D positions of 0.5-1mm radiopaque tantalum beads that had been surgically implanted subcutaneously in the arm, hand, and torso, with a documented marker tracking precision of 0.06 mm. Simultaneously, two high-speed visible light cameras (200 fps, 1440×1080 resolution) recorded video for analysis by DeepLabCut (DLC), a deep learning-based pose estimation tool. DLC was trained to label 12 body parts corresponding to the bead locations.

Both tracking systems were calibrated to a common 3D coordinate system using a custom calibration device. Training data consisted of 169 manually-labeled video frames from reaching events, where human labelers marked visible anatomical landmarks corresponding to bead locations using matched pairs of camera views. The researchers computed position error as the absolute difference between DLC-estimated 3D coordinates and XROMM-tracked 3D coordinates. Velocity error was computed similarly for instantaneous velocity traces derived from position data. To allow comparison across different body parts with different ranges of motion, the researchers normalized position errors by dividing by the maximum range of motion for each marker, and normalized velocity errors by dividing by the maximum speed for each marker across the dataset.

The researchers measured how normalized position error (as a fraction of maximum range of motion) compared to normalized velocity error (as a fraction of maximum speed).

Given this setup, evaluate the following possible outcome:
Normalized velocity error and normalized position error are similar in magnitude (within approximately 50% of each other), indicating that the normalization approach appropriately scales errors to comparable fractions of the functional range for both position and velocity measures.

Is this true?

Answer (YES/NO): NO